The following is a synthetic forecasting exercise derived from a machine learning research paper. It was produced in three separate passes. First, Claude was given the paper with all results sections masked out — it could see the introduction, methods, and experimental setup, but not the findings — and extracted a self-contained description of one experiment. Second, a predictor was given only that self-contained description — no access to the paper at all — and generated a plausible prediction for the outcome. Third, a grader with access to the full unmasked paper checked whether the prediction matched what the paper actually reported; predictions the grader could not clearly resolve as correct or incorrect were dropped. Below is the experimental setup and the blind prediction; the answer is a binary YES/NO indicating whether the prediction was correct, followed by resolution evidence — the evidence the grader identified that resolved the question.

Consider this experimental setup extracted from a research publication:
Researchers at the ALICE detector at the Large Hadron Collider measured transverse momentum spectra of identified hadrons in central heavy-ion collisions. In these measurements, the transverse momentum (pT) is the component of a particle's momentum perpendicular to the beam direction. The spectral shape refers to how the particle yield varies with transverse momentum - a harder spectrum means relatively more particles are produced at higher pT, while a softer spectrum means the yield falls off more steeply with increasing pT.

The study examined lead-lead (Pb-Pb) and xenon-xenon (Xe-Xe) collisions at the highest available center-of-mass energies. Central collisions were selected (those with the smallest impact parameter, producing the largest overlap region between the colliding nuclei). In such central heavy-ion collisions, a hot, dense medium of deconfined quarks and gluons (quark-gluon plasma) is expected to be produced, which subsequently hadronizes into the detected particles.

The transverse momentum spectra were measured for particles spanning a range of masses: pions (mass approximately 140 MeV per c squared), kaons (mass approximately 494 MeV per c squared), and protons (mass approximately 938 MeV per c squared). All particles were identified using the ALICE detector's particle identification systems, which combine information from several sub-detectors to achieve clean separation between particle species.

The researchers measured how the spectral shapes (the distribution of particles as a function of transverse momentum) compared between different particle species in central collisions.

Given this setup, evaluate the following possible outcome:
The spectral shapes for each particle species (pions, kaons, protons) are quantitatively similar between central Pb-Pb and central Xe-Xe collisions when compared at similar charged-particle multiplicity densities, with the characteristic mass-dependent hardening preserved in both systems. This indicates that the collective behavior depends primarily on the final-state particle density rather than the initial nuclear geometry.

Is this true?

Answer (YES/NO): YES